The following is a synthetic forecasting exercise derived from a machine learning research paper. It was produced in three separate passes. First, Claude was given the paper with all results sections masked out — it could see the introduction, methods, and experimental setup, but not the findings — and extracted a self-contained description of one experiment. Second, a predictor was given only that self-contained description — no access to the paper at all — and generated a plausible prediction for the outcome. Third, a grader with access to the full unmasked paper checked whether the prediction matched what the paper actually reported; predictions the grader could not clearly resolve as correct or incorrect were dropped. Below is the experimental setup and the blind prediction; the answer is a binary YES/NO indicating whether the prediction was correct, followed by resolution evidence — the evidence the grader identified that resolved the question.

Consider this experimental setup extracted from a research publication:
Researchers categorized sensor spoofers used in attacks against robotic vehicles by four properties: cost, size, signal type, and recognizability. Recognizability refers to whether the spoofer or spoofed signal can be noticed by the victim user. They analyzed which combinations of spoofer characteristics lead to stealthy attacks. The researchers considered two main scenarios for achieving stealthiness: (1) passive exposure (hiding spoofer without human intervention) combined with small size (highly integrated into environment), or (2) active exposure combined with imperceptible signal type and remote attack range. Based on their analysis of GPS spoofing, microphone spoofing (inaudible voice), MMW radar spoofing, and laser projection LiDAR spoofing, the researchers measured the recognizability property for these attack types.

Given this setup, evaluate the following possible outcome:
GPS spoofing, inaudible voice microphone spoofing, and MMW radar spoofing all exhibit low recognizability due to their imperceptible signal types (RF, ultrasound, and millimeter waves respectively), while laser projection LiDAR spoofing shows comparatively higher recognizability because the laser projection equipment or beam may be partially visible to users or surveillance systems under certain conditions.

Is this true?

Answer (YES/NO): NO